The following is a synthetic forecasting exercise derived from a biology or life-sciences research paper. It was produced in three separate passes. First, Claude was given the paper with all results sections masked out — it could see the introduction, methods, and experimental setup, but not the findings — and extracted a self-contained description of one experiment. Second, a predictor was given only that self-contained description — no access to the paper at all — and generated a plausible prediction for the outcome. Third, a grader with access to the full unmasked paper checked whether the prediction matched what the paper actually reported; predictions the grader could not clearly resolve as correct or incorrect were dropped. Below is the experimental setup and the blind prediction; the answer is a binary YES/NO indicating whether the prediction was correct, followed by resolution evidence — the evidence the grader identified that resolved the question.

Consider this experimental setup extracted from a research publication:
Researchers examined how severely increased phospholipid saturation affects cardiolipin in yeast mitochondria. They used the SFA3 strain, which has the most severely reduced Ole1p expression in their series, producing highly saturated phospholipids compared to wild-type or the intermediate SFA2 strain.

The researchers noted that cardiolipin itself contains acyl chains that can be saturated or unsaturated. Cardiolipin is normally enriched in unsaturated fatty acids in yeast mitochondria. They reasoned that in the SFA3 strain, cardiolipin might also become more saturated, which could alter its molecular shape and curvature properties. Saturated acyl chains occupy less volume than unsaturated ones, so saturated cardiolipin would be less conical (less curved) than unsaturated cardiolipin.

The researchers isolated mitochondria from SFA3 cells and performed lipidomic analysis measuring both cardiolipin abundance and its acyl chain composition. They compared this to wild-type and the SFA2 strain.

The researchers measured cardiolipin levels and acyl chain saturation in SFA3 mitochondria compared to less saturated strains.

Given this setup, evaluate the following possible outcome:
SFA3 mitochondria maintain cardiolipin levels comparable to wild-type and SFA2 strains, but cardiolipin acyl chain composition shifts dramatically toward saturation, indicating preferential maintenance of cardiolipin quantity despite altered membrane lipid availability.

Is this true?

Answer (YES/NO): NO